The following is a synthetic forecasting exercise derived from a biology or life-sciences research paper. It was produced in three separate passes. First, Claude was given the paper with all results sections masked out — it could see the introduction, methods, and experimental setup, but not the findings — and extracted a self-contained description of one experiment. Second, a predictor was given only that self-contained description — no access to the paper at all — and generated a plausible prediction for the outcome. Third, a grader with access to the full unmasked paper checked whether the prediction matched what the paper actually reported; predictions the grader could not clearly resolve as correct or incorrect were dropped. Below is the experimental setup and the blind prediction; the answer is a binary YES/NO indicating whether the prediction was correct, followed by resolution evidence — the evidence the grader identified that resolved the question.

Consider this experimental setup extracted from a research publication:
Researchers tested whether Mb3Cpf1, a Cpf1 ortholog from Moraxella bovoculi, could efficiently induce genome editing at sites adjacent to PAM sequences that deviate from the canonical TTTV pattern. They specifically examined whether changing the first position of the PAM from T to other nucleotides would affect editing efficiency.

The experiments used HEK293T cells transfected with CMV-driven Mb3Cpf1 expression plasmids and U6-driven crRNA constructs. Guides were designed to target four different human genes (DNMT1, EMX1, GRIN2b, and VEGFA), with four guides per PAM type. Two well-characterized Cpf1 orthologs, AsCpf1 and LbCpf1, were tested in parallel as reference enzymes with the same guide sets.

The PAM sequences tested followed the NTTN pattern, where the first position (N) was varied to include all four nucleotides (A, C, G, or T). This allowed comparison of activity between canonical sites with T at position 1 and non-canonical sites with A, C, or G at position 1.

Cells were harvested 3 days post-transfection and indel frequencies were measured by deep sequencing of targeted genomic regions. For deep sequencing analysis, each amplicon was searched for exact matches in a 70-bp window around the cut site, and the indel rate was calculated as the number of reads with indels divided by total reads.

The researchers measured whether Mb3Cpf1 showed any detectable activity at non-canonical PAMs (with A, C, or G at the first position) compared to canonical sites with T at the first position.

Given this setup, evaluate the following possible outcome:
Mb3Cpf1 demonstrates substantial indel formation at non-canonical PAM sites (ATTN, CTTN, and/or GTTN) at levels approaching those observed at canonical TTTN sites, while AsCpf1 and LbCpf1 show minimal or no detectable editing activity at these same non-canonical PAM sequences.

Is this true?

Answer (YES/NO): NO